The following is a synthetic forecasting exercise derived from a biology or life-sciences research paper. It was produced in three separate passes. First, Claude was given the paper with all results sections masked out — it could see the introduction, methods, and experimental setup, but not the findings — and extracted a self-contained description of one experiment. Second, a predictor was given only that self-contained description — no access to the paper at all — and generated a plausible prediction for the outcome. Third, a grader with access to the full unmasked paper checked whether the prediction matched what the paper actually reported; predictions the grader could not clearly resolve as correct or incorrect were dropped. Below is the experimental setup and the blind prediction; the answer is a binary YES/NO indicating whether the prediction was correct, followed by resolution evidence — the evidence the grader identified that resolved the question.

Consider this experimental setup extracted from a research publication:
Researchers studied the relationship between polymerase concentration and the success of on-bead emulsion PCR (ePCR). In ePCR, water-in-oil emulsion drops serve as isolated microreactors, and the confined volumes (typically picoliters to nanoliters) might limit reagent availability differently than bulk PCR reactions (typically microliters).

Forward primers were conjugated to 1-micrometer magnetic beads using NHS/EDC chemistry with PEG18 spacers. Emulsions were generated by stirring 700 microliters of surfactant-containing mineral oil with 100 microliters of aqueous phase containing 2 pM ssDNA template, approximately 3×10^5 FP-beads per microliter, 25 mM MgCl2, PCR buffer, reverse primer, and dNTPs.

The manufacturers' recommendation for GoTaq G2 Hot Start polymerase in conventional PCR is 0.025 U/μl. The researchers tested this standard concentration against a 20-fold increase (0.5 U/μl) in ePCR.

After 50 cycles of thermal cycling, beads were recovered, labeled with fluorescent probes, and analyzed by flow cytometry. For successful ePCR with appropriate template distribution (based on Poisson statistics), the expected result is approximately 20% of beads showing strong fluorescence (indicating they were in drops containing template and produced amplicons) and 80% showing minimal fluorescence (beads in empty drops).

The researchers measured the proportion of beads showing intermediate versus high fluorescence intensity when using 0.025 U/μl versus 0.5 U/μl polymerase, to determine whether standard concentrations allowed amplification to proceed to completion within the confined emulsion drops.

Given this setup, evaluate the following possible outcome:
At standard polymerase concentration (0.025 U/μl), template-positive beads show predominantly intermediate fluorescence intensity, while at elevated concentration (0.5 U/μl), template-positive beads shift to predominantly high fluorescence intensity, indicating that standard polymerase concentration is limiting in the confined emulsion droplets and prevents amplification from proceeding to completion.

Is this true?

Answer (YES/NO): NO